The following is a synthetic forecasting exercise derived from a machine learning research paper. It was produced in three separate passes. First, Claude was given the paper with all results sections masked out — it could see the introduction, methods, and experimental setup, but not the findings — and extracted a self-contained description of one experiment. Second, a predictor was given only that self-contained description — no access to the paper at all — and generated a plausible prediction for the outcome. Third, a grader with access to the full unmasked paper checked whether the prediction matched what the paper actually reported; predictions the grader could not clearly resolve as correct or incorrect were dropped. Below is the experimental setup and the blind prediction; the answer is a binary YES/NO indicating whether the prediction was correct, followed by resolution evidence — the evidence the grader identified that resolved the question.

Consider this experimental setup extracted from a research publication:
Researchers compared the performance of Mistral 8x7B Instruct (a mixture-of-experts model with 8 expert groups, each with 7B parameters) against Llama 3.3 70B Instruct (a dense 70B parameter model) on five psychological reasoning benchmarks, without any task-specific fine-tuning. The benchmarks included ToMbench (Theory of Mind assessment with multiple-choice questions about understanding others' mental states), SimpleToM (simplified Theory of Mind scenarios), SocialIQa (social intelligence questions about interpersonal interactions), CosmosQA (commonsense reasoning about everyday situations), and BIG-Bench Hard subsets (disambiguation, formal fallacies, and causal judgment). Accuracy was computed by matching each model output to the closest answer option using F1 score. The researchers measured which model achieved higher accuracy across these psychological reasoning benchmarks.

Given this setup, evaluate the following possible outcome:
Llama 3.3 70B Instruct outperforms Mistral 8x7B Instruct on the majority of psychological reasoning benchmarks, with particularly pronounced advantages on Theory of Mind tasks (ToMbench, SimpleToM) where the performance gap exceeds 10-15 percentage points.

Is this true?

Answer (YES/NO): YES